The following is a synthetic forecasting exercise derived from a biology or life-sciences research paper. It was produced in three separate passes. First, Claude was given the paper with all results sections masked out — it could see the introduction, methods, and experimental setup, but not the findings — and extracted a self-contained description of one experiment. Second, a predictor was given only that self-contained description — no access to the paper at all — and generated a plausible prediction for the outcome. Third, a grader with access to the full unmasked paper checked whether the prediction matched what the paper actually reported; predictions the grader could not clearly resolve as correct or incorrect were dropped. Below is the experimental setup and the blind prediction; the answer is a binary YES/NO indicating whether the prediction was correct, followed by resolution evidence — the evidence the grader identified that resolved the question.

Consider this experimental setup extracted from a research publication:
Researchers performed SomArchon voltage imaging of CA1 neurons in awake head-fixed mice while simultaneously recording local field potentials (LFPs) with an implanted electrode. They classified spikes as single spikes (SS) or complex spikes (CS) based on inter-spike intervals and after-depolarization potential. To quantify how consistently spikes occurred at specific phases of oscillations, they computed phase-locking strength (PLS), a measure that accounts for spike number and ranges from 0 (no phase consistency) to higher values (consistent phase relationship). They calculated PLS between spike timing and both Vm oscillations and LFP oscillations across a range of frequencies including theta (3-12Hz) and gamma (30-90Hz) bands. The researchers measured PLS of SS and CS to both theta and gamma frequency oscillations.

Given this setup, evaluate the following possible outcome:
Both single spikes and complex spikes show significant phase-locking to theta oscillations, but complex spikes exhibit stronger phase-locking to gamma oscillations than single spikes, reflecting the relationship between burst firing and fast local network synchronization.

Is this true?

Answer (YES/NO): NO